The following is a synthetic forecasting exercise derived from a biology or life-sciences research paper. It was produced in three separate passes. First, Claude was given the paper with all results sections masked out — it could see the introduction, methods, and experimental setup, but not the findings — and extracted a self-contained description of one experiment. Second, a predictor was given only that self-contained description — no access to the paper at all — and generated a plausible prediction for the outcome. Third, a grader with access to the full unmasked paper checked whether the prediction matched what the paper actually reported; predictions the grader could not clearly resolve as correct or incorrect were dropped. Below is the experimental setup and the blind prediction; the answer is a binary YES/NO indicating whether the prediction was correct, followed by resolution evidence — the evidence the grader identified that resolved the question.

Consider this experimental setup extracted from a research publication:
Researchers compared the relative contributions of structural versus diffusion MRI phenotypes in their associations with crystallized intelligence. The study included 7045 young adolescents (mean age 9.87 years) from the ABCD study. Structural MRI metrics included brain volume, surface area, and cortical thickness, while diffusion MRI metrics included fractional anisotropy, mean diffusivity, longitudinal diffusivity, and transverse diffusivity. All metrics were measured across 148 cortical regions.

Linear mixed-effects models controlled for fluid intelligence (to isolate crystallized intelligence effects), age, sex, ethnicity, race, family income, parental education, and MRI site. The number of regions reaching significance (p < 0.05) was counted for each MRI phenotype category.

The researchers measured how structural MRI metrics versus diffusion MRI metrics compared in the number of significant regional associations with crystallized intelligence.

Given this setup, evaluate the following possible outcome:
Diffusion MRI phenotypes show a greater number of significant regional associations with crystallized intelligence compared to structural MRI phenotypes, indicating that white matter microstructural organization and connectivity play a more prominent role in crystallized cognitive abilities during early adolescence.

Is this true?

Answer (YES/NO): NO